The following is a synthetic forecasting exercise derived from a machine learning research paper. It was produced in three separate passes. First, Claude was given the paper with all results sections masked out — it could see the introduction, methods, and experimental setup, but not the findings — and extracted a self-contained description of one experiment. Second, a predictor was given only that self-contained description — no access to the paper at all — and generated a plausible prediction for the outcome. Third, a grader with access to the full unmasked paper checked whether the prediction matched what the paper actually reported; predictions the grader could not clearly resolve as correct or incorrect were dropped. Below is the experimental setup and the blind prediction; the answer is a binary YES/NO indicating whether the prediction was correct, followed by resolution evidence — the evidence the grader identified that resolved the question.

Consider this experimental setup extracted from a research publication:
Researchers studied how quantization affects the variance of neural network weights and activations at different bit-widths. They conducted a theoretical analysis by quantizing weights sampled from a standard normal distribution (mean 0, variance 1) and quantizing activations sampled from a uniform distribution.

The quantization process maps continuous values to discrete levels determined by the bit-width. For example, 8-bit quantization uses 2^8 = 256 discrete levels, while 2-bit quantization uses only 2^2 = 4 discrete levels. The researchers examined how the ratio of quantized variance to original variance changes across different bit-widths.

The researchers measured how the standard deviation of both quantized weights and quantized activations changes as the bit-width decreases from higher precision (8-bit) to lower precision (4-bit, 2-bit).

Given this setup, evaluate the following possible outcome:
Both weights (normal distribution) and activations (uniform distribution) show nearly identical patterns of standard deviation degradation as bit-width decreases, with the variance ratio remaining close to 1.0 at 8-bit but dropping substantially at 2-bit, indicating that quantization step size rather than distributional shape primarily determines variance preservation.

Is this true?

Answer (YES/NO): NO